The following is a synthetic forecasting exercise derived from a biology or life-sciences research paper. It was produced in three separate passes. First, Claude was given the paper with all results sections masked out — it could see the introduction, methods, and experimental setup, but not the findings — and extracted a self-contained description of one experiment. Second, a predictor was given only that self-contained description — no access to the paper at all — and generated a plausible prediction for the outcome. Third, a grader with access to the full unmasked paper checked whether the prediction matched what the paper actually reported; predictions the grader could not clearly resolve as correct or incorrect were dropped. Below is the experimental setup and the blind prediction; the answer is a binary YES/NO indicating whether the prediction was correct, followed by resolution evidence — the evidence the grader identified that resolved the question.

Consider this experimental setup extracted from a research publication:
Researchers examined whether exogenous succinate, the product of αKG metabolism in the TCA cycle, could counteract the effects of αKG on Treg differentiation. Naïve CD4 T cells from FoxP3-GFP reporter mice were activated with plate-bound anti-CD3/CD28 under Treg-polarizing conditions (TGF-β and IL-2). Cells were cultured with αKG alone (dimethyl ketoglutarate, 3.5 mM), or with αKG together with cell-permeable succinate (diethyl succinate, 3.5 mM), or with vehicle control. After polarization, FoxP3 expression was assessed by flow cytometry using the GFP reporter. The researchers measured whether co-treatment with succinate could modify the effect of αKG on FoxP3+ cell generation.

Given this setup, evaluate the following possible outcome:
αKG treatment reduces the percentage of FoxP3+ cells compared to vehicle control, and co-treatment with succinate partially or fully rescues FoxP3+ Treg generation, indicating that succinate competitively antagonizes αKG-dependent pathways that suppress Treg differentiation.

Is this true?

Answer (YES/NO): NO